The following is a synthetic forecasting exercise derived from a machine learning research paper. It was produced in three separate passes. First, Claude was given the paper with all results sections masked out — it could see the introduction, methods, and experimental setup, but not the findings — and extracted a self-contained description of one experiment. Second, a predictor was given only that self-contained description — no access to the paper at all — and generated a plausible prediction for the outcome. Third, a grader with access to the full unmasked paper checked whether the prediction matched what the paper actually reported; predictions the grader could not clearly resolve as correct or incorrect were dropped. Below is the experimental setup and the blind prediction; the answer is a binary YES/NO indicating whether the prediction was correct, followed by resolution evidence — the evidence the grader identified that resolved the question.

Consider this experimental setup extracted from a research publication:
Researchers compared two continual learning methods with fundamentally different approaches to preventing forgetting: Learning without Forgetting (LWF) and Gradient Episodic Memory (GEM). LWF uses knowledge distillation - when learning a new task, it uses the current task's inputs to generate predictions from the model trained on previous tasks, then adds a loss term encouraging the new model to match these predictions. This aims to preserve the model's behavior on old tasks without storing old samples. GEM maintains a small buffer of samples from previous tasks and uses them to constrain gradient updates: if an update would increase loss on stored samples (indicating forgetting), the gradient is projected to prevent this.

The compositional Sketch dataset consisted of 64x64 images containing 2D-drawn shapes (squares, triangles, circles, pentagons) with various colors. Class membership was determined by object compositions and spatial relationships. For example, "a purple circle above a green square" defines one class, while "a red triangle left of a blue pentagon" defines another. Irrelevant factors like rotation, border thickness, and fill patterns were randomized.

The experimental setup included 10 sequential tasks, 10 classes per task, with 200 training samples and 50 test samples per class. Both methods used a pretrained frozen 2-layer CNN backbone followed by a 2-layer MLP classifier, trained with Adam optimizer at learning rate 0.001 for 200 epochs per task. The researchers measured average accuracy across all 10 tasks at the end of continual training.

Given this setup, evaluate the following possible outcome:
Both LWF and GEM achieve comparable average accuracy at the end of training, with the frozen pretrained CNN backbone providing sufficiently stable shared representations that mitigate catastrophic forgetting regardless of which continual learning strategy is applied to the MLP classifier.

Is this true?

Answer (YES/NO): NO